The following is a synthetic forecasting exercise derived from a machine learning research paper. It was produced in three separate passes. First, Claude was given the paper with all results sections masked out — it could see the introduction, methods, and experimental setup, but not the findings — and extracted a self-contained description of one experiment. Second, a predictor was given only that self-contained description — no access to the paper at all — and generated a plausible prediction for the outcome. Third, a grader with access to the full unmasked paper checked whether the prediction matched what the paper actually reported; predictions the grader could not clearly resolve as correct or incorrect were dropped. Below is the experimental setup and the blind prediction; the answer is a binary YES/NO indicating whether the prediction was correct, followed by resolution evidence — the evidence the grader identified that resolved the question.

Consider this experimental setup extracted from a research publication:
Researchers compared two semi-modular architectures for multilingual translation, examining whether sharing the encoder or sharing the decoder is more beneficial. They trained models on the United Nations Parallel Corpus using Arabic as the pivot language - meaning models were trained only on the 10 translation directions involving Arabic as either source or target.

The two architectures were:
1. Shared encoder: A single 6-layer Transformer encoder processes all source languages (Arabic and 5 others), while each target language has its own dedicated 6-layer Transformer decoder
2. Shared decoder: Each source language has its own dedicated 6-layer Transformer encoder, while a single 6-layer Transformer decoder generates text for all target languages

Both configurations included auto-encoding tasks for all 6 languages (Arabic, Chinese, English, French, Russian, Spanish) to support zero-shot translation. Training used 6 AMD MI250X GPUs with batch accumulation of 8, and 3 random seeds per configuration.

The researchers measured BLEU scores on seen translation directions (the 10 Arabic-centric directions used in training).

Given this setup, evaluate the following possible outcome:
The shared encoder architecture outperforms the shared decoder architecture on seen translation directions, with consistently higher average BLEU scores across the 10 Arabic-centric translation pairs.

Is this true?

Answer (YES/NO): YES